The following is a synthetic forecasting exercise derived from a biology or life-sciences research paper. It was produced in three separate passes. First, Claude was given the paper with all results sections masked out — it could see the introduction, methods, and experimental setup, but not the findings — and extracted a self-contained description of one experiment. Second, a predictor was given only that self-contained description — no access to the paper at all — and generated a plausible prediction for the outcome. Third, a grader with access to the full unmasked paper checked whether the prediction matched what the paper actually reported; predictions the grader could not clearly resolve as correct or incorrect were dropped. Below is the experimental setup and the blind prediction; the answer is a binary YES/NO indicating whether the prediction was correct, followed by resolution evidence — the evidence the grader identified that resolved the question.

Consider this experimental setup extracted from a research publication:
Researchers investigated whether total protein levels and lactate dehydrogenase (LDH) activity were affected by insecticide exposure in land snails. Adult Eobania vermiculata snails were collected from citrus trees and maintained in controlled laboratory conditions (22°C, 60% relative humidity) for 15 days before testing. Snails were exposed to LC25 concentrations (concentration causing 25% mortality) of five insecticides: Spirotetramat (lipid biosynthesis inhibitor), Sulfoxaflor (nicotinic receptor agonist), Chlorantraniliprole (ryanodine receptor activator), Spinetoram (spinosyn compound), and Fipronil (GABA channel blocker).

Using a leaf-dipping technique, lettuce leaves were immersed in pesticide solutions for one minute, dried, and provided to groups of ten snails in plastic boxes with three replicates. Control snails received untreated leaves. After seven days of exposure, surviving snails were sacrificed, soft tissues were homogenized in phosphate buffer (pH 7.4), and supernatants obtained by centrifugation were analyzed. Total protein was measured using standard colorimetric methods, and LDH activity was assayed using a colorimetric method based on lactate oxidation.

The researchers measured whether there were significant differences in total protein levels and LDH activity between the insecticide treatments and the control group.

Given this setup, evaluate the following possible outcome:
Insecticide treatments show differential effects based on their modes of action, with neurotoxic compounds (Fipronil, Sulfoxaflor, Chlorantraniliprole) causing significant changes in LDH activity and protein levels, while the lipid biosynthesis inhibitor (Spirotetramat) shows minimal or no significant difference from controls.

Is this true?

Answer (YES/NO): NO